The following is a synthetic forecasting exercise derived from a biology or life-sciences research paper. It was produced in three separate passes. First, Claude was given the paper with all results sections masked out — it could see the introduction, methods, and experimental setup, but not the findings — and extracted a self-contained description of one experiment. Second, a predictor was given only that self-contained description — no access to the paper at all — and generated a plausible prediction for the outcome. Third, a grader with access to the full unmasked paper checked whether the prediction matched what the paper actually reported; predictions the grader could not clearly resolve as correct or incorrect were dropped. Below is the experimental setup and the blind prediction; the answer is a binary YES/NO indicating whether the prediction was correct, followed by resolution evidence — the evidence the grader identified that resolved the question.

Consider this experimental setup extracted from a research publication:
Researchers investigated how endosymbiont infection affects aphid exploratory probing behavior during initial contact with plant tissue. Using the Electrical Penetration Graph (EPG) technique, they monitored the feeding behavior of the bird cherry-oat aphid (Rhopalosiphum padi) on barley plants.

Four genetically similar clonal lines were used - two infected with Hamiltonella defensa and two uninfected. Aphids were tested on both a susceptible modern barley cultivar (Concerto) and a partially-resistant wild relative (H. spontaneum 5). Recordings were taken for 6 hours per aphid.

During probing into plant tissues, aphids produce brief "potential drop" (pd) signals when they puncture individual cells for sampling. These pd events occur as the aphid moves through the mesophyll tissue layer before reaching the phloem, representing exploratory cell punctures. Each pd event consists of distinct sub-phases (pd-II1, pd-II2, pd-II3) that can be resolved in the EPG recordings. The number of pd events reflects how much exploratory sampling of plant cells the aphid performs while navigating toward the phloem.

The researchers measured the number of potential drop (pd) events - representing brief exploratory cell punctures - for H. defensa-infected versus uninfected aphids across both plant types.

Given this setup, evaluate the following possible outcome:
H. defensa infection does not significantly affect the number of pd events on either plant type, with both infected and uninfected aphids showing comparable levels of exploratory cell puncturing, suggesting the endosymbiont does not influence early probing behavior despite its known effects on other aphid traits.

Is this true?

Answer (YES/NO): NO